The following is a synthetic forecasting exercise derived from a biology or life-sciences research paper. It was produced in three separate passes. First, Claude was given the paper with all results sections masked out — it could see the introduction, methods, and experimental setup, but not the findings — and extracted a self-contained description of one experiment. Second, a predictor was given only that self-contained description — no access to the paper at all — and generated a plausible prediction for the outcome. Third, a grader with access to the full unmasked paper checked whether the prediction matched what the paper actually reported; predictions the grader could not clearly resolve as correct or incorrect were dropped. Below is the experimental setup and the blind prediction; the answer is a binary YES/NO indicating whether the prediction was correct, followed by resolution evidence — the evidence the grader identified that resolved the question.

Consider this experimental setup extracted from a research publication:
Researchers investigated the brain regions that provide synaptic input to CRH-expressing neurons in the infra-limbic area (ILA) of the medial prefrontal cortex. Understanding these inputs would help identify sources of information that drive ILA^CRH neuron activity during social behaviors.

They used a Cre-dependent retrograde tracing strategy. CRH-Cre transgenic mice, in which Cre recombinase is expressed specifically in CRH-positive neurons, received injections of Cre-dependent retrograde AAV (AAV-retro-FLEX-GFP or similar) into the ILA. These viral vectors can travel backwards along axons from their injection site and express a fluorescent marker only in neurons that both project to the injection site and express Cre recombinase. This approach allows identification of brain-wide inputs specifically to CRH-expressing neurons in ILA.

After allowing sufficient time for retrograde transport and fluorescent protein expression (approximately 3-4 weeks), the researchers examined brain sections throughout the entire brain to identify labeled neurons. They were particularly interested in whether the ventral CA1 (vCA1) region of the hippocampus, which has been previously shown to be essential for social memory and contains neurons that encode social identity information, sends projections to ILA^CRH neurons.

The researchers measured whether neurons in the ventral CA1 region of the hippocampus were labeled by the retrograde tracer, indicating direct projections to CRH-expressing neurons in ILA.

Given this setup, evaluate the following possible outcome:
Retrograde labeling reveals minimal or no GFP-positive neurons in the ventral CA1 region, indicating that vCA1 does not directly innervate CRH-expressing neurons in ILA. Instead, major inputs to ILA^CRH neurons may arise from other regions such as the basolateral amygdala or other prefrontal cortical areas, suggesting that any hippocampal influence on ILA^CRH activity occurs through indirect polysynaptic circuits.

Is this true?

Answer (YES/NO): NO